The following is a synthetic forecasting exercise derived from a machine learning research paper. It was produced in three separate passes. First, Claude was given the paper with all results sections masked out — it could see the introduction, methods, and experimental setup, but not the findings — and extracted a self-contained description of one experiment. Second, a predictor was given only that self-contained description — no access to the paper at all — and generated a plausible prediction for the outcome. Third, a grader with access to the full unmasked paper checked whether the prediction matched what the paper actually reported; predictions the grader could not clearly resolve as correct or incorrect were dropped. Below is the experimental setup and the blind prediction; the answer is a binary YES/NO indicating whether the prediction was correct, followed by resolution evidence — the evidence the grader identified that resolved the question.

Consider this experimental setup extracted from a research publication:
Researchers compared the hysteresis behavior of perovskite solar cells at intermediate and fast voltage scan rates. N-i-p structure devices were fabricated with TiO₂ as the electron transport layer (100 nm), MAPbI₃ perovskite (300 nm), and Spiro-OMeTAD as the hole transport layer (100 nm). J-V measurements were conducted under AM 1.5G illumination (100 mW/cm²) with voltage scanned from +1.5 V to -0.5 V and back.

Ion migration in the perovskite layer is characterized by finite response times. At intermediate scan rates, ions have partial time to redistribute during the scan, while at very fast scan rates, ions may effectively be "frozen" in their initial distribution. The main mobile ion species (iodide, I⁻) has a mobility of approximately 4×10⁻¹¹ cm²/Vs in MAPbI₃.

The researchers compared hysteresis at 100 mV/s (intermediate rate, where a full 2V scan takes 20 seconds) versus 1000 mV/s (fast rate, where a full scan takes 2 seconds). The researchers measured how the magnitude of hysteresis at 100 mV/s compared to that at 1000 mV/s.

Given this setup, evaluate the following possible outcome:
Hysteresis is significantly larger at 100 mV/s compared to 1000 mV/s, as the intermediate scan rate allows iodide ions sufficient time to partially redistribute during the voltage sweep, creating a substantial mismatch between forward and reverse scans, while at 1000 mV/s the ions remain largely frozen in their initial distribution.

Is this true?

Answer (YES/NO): NO